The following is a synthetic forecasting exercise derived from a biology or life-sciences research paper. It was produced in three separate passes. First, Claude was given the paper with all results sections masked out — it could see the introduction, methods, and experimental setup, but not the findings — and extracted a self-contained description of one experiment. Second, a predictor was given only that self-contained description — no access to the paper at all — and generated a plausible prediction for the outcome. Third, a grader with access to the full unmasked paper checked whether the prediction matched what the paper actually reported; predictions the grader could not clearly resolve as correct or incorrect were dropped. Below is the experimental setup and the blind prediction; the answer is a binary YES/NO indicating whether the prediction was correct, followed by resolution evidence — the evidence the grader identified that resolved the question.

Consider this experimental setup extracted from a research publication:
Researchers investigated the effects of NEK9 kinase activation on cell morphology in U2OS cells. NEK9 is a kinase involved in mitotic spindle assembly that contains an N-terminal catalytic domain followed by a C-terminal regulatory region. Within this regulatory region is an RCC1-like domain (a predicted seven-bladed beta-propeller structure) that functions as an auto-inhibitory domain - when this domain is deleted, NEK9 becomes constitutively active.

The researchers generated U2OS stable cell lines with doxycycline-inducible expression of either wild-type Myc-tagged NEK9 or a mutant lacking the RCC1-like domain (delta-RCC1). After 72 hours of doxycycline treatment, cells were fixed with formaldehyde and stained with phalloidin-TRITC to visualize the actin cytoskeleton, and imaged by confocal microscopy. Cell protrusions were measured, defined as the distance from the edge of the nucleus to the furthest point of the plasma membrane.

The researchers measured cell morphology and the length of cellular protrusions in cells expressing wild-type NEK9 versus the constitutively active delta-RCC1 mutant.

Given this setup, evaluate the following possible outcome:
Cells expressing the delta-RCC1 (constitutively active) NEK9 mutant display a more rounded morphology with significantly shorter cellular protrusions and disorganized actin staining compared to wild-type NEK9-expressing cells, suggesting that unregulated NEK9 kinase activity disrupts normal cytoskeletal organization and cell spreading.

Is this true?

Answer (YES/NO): NO